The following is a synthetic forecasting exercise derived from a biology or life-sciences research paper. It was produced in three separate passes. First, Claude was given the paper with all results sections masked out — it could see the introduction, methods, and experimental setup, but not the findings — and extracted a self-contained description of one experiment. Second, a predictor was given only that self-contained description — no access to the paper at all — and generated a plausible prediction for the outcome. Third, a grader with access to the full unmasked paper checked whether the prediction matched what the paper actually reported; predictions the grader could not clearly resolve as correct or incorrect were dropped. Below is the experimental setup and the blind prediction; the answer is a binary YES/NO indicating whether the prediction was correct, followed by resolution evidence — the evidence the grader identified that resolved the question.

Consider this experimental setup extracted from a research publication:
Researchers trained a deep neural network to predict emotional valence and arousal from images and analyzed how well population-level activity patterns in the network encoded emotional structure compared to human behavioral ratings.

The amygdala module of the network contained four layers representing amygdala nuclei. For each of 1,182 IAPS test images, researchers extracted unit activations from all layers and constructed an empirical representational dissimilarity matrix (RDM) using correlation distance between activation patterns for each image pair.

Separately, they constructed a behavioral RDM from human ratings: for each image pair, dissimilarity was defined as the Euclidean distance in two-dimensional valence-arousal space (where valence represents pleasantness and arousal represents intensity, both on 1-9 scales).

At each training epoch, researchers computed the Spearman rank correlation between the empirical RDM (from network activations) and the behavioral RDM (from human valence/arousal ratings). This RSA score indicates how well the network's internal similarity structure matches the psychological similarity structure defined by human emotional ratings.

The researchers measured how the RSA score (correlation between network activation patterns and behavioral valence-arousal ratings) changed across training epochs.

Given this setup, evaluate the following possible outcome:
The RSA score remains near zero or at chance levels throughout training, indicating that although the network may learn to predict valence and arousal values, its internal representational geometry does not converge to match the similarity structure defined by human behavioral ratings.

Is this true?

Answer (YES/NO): NO